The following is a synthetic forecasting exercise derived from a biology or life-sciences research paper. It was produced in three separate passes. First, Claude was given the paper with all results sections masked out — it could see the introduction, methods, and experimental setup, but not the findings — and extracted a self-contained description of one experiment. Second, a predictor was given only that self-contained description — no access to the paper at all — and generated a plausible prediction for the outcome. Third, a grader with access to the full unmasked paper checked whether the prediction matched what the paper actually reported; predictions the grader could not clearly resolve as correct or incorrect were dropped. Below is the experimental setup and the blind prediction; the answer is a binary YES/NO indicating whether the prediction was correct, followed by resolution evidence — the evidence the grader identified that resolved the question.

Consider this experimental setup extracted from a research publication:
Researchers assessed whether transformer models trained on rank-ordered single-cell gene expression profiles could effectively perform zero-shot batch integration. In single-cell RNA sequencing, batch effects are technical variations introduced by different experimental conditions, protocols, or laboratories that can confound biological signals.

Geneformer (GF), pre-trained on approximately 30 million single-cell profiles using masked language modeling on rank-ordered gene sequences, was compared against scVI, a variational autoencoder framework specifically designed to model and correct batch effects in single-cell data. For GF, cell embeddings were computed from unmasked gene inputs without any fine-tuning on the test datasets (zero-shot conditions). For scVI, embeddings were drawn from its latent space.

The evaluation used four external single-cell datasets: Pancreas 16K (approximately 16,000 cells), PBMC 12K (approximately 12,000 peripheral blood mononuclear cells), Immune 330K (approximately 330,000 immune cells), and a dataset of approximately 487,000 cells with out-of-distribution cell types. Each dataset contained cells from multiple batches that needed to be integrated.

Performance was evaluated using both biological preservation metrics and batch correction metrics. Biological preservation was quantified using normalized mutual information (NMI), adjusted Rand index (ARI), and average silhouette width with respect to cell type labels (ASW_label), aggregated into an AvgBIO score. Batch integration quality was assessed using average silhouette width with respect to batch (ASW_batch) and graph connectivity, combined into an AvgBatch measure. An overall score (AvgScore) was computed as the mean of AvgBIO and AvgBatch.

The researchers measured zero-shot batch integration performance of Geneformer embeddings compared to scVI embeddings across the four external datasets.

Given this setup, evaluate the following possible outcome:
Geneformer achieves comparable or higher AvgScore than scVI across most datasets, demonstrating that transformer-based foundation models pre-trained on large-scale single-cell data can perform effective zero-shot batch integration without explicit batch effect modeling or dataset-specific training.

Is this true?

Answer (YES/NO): NO